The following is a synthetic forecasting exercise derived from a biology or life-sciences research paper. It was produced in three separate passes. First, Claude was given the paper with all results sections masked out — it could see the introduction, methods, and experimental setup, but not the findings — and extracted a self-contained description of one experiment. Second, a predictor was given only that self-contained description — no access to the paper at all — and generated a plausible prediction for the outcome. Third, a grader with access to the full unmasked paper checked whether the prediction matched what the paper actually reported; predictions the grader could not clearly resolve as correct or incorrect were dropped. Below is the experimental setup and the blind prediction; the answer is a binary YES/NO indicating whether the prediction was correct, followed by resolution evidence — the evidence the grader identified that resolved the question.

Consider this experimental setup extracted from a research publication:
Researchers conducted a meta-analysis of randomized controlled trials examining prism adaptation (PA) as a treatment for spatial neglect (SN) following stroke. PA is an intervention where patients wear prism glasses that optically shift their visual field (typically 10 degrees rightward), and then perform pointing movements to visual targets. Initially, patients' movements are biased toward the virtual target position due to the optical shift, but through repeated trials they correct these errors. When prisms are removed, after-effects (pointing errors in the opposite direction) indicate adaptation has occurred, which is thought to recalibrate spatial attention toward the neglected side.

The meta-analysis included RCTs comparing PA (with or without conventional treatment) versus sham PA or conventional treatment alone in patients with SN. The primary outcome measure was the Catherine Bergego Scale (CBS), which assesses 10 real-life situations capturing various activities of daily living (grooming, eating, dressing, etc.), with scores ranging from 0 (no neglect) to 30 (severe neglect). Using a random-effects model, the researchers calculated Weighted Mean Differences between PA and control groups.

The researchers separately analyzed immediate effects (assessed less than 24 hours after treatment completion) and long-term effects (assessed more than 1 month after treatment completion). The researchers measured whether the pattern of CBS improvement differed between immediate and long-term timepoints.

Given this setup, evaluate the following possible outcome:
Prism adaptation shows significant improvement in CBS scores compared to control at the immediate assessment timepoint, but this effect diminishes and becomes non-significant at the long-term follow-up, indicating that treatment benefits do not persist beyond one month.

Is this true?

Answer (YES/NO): YES